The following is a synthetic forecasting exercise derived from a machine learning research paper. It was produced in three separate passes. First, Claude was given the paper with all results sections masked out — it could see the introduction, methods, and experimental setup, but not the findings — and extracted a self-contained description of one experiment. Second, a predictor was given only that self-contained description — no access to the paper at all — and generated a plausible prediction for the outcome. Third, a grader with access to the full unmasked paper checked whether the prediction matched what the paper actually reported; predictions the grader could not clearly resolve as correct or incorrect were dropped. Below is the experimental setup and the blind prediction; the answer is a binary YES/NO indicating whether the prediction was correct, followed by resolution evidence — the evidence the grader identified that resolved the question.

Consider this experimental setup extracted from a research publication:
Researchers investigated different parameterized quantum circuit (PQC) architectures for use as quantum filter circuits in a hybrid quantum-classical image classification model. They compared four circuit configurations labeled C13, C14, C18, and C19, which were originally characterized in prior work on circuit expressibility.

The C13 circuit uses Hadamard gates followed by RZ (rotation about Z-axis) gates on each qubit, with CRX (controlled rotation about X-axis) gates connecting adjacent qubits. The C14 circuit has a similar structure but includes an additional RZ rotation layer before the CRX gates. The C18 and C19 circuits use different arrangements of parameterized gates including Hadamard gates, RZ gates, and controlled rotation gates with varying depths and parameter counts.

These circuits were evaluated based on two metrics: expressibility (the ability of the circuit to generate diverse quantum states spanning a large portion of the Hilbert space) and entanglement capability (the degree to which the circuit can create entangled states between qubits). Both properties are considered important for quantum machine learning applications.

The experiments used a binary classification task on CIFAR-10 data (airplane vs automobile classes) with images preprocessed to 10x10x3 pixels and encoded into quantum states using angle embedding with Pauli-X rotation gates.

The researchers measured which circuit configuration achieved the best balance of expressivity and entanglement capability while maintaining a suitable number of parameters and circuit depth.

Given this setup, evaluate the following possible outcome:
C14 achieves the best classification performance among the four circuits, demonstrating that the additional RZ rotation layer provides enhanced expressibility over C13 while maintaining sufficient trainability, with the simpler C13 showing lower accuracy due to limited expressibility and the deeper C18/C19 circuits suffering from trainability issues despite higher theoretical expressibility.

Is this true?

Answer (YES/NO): NO